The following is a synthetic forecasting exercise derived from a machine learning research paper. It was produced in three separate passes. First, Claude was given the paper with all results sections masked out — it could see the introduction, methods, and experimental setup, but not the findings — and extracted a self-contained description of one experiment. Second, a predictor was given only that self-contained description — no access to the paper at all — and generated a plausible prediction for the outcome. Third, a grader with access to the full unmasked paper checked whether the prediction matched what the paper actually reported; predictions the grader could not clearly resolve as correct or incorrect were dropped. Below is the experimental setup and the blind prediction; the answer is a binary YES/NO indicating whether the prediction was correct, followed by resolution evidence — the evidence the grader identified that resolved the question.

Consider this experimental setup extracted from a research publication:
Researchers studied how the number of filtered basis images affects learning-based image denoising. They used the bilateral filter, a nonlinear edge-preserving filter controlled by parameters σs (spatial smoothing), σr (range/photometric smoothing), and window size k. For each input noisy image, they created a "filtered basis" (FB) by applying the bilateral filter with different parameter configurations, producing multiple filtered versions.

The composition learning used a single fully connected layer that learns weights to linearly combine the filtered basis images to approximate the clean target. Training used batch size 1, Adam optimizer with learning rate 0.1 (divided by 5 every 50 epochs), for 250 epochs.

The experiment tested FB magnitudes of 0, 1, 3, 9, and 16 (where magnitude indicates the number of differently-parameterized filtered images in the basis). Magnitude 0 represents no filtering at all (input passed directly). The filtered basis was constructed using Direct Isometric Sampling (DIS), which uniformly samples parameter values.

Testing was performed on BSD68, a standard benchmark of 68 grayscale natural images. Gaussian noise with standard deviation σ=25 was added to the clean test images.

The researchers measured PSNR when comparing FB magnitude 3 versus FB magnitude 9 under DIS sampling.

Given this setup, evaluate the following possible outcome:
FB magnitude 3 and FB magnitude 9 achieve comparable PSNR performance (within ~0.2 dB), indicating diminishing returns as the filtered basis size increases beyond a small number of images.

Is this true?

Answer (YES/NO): NO